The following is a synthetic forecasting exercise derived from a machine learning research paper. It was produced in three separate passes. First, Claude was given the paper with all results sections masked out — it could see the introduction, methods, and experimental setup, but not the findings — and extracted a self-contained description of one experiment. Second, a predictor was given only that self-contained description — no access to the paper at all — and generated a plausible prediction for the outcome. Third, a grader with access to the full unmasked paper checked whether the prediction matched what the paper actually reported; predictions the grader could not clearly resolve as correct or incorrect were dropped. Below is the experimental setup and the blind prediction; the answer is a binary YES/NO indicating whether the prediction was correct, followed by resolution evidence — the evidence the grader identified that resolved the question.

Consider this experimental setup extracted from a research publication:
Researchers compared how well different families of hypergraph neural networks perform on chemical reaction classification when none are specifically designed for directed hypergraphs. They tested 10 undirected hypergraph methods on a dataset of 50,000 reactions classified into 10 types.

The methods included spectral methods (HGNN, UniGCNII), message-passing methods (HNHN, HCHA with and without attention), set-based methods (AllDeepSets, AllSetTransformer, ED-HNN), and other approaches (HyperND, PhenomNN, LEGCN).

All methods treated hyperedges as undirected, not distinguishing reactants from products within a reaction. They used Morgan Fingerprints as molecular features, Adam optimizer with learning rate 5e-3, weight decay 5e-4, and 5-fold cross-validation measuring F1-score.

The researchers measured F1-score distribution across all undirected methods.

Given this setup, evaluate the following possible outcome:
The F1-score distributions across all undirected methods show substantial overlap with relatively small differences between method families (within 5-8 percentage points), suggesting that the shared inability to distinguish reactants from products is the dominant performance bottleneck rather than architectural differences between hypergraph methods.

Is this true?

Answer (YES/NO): YES